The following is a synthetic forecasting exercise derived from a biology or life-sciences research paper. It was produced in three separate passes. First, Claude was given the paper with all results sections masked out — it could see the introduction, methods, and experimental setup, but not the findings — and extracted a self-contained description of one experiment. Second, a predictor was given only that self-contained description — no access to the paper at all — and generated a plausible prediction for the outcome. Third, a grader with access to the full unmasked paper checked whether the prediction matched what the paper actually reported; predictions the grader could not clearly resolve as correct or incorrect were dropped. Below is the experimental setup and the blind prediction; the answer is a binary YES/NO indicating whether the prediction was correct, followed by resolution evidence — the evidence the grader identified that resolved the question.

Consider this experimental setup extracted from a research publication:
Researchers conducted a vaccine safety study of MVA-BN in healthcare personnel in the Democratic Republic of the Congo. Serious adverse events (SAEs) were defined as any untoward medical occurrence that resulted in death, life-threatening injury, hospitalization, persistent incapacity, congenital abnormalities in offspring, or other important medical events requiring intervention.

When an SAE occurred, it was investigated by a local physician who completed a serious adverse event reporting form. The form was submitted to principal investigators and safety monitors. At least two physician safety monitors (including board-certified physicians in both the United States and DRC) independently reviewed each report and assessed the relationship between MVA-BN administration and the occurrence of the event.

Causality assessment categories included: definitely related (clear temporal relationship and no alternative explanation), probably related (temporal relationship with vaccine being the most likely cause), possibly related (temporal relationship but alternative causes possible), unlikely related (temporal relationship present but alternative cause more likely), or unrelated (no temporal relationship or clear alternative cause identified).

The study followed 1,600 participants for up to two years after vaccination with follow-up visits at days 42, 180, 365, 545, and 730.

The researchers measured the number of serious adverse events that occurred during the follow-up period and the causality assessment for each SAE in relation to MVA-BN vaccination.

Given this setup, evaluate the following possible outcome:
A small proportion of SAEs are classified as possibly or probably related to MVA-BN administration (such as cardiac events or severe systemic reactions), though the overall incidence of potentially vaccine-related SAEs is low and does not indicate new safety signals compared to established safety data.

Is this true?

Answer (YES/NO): NO